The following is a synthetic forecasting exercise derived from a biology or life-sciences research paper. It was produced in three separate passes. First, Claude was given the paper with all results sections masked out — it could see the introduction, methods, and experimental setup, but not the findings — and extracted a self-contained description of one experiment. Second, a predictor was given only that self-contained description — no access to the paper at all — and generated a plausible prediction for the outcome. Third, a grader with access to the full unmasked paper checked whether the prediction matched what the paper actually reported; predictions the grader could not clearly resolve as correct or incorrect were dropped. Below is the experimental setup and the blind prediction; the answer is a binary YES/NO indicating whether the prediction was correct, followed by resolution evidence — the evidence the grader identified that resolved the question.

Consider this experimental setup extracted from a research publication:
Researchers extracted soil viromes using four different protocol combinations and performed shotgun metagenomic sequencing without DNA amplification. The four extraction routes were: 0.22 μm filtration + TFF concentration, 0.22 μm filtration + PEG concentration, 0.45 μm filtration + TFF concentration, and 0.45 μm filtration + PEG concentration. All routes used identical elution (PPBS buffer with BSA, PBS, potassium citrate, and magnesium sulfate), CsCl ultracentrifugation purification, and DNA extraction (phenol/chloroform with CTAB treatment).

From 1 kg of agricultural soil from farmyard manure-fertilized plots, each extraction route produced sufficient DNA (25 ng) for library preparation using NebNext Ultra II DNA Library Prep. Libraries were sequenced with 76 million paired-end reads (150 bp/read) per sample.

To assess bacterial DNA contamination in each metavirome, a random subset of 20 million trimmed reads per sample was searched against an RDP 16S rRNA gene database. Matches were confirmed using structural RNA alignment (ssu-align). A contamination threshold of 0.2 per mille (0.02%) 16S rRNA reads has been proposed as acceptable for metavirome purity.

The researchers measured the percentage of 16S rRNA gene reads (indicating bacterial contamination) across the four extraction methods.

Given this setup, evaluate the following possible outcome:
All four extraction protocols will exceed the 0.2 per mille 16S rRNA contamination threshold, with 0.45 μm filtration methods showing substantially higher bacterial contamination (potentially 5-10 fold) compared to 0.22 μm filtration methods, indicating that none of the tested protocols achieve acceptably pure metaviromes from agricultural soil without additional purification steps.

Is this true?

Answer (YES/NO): NO